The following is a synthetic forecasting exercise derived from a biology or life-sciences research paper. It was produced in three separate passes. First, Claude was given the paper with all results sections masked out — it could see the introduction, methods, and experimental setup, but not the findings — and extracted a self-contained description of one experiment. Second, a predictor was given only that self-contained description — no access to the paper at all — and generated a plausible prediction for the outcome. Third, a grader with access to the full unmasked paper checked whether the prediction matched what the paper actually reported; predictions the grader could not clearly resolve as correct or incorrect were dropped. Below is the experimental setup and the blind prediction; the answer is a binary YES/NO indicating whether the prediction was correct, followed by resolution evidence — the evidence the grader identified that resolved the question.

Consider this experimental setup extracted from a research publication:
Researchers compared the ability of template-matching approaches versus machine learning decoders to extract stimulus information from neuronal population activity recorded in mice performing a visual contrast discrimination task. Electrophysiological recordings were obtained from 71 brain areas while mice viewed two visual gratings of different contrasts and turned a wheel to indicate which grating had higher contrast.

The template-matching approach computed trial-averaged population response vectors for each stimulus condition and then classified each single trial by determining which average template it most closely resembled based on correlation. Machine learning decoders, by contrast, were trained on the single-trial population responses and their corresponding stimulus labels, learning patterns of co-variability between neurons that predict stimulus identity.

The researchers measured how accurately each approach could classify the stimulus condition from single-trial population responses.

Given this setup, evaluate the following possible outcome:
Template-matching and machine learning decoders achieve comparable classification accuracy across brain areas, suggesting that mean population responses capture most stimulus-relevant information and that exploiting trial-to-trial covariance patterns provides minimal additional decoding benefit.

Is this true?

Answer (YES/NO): NO